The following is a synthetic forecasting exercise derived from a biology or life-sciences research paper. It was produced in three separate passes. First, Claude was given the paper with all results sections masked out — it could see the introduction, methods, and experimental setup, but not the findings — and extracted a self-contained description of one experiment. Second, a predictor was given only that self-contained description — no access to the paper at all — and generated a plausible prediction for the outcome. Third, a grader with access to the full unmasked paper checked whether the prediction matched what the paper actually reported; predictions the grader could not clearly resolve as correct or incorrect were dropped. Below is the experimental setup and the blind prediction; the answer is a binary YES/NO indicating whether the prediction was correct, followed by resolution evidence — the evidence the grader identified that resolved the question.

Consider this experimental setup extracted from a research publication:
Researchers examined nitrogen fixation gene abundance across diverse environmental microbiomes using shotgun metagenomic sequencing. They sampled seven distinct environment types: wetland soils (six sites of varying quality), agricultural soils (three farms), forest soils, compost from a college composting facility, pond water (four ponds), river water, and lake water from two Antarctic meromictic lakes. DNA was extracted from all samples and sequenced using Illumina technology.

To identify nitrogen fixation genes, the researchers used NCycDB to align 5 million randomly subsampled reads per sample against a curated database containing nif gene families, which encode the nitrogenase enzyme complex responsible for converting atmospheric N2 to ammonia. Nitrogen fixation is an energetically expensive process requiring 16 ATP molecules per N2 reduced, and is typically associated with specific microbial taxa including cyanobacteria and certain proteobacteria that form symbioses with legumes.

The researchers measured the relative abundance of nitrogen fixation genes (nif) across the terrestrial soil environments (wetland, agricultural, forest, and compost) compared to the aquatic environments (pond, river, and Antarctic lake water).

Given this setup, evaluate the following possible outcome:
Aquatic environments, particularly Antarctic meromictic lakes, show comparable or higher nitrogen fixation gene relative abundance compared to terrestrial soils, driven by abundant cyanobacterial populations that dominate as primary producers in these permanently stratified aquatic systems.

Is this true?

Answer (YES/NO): YES